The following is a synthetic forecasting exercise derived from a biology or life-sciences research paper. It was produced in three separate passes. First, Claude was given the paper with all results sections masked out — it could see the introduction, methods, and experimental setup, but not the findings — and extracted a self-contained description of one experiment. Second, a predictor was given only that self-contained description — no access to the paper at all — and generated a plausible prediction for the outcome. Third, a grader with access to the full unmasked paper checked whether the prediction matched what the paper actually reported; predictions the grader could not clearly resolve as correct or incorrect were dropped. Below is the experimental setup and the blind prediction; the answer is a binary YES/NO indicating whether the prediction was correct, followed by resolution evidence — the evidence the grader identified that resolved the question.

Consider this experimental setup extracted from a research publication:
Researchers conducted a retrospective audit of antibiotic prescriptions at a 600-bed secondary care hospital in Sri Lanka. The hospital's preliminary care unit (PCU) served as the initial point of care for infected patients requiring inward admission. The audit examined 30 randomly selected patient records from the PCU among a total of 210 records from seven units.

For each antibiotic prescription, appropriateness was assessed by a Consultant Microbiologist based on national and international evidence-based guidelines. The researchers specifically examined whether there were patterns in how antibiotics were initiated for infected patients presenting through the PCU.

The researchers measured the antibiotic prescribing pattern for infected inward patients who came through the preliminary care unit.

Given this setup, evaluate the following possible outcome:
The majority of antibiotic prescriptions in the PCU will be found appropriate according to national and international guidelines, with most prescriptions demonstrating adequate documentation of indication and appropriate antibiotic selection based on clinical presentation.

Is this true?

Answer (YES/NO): NO